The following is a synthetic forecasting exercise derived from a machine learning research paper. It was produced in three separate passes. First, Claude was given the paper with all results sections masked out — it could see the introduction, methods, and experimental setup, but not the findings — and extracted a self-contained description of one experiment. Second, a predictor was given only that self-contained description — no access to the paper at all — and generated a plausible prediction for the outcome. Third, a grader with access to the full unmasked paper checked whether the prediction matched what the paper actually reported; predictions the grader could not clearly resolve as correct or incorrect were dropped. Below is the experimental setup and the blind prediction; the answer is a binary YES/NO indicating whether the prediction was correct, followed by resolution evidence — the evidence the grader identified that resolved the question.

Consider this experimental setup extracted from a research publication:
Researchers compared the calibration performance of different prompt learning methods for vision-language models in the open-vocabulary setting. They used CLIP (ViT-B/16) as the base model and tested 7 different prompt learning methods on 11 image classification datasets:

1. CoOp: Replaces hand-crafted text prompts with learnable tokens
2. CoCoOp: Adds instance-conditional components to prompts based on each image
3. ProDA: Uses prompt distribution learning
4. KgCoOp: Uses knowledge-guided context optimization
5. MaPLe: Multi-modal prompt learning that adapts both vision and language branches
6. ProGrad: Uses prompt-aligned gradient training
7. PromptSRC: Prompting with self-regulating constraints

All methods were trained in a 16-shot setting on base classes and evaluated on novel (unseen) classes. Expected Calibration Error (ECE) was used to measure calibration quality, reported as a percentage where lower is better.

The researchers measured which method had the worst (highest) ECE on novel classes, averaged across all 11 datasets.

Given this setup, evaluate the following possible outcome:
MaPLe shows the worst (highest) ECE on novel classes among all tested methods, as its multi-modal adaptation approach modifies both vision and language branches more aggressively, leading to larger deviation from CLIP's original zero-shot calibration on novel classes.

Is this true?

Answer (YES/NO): NO